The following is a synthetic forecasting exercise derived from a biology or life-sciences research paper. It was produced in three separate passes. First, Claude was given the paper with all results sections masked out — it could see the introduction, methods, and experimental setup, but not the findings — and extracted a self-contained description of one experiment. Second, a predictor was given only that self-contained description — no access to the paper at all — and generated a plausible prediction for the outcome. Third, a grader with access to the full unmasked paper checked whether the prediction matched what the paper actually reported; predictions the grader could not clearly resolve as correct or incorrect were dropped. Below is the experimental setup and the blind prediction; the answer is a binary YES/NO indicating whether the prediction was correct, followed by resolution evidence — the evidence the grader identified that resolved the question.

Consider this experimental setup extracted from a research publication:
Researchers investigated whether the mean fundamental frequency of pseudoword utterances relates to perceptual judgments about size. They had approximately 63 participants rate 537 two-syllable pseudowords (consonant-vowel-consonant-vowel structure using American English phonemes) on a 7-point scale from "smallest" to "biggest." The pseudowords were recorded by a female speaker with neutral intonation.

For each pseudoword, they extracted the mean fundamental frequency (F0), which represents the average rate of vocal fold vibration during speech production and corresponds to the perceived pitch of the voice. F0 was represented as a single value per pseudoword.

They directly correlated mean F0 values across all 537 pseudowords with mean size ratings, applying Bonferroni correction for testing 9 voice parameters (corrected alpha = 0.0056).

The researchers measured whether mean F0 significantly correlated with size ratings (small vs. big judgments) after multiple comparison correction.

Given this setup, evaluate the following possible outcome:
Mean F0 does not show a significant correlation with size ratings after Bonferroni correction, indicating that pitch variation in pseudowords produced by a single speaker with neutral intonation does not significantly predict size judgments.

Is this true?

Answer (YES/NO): YES